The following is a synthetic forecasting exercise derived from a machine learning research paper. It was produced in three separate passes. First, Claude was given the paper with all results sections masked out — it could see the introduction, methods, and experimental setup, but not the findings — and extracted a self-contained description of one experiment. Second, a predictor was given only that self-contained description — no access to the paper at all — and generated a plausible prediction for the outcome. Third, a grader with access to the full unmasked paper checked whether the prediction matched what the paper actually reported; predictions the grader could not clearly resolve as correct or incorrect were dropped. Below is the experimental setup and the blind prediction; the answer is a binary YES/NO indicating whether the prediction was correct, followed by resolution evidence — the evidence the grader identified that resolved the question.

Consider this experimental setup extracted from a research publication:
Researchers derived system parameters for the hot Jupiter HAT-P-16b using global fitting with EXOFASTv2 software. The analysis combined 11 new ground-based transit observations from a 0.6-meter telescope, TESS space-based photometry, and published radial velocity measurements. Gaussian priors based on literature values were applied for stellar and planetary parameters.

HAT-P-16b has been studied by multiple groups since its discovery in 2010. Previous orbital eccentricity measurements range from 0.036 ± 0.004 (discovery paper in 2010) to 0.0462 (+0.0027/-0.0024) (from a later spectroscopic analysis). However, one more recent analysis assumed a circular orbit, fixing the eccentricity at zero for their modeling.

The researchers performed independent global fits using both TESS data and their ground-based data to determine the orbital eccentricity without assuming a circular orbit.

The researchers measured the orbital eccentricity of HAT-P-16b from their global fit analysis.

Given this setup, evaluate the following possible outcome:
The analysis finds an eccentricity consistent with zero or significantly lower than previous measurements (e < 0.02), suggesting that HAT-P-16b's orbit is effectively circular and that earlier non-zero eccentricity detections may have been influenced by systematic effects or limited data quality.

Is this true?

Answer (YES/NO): NO